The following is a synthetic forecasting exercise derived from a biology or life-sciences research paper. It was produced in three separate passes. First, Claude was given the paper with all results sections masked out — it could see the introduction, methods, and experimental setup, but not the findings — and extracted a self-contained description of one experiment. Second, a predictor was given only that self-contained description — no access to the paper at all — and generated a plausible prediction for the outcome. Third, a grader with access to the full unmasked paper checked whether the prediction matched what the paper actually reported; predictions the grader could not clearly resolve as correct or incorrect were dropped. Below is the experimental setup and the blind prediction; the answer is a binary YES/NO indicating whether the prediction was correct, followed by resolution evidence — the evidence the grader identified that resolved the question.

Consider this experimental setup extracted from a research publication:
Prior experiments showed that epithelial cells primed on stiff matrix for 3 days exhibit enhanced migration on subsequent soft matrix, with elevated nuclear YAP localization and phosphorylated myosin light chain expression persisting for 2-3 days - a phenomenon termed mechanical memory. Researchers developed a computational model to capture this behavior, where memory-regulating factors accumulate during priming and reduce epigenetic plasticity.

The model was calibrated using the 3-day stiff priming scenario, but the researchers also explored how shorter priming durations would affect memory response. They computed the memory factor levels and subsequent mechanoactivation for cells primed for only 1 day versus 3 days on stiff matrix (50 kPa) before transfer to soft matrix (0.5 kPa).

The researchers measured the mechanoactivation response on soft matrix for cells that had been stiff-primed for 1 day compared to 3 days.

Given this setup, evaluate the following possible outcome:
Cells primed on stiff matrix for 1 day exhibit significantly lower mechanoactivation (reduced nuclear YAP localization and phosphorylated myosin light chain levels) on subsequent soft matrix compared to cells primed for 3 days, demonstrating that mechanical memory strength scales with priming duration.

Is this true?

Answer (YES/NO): YES